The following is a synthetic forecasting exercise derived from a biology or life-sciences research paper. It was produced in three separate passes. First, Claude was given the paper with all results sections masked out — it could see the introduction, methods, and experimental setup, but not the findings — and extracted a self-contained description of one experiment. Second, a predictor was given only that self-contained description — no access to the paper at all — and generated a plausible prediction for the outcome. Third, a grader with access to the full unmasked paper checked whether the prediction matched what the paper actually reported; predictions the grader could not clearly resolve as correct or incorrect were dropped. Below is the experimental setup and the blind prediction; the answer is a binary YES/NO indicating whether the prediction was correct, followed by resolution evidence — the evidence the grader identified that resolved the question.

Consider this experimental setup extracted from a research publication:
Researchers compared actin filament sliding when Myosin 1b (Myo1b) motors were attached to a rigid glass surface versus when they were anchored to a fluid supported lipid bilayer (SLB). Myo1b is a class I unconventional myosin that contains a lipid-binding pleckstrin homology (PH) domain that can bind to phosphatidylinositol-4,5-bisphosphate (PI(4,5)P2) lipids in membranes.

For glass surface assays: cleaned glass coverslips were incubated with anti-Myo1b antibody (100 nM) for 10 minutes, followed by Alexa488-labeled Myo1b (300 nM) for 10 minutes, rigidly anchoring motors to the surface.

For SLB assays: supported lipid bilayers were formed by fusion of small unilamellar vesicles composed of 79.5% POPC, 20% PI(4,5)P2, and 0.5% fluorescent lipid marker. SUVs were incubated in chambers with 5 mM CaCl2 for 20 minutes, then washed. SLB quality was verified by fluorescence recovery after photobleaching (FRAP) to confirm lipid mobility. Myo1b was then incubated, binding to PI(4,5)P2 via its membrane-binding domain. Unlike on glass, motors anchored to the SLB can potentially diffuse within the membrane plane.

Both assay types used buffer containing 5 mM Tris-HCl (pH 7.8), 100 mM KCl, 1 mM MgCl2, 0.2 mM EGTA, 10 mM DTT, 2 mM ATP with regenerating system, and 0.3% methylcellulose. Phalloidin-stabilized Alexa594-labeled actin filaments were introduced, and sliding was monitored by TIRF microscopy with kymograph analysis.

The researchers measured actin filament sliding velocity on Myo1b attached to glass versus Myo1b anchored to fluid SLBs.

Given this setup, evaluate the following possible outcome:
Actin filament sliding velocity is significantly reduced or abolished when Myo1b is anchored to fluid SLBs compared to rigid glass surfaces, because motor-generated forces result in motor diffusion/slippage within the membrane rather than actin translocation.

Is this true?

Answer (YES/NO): NO